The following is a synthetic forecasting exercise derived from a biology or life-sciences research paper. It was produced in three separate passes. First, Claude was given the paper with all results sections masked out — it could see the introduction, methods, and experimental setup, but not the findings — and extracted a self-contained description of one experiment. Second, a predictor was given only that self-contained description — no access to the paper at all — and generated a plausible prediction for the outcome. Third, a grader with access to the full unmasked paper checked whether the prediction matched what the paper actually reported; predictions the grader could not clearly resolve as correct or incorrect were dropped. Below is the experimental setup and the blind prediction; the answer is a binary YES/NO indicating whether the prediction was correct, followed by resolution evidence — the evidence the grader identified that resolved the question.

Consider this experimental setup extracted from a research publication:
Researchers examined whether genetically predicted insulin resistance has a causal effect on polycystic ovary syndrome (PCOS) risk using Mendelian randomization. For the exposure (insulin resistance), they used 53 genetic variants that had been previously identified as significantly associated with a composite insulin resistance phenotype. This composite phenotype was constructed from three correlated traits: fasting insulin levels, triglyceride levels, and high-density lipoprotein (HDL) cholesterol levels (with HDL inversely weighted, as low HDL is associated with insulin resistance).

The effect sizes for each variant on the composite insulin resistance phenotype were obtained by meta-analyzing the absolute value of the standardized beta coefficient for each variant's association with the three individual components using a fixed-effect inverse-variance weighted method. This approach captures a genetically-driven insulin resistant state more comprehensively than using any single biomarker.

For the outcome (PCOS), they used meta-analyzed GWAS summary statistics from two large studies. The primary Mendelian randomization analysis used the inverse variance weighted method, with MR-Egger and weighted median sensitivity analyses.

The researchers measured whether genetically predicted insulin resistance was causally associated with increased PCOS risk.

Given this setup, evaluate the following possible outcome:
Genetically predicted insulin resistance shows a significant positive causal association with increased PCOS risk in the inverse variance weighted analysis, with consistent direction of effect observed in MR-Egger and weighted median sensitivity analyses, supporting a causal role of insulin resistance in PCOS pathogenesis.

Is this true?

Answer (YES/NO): NO